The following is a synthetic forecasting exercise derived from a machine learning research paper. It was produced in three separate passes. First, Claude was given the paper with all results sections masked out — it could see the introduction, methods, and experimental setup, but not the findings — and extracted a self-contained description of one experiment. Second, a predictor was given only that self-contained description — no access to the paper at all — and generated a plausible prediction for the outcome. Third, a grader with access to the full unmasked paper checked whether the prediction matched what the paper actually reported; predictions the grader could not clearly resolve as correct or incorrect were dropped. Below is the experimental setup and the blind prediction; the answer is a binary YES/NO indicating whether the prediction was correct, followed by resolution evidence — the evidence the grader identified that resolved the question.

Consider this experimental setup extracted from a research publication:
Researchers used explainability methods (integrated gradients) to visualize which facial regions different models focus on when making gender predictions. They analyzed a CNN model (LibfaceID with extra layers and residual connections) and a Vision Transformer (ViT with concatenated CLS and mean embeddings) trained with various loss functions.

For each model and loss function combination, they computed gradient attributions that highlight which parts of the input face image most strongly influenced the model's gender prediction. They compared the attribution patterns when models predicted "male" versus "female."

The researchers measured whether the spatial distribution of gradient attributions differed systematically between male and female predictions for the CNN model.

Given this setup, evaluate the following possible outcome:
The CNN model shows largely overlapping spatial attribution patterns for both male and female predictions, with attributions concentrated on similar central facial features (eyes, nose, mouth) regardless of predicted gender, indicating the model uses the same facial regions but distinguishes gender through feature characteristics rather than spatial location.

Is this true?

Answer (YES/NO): NO